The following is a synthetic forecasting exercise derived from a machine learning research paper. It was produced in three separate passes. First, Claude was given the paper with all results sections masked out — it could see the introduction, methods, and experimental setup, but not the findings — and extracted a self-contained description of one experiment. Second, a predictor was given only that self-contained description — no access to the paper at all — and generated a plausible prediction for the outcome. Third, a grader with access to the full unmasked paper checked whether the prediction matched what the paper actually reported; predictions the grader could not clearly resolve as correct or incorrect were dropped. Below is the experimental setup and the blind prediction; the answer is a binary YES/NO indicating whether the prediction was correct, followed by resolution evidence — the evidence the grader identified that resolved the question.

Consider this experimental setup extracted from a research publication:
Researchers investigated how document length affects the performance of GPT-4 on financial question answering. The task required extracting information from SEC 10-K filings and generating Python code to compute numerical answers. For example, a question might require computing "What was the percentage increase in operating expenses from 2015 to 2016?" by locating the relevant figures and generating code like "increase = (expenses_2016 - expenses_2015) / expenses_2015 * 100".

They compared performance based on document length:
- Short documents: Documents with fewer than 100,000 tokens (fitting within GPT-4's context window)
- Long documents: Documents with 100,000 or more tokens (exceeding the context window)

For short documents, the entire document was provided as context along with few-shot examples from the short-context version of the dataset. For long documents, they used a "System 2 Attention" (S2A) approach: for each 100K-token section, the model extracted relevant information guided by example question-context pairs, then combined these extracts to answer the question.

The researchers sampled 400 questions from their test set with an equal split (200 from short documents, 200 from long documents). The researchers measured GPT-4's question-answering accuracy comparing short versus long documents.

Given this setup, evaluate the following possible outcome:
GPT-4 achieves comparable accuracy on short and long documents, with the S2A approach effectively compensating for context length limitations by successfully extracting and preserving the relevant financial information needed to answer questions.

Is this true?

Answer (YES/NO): NO